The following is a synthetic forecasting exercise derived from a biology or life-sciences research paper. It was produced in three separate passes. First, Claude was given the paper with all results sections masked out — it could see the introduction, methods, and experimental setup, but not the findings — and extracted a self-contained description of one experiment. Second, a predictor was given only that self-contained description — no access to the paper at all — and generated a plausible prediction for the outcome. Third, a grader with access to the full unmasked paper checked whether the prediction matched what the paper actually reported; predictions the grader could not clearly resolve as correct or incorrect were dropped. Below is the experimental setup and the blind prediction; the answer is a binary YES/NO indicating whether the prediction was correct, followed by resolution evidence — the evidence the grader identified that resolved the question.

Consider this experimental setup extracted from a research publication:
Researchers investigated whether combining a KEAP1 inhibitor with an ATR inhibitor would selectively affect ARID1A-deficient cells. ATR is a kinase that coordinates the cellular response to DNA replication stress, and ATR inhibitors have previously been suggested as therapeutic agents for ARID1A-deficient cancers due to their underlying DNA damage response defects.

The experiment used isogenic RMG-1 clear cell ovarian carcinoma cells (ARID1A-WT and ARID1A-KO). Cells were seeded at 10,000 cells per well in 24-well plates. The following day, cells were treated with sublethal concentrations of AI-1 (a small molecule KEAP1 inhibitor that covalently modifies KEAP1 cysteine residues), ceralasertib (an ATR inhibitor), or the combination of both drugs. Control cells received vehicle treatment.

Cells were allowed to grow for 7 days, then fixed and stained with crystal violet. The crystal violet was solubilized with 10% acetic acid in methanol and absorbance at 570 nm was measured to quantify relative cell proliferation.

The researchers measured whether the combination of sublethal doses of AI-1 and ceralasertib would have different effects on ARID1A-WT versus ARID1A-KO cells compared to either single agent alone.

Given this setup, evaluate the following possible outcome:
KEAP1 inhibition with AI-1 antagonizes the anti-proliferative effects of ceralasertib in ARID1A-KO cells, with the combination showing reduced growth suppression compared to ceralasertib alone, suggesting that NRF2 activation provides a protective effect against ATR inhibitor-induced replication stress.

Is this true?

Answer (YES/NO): NO